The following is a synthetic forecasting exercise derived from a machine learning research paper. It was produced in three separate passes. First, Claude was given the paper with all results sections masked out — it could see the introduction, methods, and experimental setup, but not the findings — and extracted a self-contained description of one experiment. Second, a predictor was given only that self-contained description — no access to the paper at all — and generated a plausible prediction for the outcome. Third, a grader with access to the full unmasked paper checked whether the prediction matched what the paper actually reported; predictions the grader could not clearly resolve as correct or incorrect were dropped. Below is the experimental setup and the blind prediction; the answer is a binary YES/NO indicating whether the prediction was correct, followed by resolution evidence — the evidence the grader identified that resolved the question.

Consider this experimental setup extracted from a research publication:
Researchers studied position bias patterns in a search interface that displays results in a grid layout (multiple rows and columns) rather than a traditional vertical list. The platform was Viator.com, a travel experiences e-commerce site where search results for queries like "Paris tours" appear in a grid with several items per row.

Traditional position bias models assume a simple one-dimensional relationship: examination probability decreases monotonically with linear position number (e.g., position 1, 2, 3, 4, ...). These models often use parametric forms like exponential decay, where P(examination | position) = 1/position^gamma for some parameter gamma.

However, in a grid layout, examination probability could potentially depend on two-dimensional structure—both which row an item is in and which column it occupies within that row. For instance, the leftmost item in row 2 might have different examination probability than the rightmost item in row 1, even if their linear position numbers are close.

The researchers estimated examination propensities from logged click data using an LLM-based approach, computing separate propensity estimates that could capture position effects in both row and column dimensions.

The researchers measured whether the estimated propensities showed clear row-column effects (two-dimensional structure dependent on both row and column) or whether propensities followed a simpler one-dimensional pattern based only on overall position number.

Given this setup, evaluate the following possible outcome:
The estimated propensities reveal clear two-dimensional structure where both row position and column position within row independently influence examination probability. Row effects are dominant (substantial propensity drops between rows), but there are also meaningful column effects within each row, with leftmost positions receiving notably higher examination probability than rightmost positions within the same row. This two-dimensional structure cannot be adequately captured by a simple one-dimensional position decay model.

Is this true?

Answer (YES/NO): NO